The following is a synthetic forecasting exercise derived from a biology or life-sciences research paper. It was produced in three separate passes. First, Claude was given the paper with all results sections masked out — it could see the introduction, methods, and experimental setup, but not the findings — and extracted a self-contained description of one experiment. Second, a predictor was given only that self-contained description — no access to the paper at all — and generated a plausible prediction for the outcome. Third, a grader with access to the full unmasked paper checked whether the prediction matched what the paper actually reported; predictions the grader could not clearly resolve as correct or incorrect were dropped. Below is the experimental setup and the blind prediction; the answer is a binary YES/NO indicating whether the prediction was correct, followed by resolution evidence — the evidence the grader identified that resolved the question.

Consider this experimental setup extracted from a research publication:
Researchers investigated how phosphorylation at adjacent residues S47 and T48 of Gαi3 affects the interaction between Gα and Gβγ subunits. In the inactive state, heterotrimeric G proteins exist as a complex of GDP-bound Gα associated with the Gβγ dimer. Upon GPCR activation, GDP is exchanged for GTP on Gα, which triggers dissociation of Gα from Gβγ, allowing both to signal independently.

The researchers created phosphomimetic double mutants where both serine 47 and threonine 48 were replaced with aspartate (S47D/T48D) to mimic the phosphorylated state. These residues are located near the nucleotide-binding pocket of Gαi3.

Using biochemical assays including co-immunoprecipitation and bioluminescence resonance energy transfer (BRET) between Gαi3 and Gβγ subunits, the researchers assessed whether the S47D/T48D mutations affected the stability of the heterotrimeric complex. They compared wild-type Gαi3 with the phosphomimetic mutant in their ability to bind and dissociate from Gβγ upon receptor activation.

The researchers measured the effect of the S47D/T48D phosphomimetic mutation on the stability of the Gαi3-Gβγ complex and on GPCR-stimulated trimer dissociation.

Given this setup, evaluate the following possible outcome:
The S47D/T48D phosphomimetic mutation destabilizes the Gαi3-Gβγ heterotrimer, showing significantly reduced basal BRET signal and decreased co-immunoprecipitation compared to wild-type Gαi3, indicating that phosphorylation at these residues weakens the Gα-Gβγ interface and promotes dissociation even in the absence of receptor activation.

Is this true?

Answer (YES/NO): NO